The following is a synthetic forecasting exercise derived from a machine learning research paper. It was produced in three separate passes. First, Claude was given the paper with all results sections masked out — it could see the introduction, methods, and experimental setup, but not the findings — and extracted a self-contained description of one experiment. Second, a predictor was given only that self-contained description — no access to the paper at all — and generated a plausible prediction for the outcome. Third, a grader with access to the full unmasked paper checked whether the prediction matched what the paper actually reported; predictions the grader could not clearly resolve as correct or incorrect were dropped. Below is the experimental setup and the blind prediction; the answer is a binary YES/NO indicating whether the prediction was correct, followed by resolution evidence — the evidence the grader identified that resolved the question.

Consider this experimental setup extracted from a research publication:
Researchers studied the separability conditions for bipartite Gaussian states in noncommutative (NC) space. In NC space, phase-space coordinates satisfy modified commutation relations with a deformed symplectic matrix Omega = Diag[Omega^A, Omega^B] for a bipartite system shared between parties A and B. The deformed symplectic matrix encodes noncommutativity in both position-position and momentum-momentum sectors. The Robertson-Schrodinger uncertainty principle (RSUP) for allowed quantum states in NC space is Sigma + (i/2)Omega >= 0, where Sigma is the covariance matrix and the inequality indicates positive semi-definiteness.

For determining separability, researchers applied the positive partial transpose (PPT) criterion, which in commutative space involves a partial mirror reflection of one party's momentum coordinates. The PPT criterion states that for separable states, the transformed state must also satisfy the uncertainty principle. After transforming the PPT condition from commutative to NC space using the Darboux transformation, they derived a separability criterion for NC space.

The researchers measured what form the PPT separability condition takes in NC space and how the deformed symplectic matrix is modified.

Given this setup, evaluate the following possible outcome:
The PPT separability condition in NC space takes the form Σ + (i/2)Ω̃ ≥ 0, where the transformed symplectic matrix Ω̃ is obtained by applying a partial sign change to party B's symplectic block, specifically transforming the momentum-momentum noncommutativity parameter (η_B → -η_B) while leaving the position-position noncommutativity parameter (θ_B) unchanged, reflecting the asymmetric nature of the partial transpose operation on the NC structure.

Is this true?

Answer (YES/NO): NO